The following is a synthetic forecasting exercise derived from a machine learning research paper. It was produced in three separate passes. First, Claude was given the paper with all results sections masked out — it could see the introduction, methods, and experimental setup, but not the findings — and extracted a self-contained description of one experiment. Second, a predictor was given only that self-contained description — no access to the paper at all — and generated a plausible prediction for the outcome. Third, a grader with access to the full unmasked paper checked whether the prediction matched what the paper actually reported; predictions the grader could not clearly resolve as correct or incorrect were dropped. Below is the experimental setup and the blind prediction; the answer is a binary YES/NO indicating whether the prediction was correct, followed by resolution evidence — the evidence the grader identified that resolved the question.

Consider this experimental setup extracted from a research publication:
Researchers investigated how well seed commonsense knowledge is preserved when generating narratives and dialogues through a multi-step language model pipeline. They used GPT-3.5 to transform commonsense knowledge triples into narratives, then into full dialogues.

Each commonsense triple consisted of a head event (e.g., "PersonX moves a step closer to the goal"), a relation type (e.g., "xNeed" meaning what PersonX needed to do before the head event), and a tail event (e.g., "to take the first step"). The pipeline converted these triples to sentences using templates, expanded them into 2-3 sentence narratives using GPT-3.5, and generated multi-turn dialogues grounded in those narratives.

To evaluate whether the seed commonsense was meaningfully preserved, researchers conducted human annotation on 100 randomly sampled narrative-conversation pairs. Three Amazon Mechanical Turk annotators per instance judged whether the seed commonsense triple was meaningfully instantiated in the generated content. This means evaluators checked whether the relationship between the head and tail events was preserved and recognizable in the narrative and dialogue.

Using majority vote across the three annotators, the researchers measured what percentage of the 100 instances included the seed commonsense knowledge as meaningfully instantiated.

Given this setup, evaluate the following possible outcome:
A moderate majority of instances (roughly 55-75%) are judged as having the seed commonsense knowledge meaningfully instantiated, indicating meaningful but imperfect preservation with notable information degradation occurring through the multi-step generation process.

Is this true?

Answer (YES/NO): NO